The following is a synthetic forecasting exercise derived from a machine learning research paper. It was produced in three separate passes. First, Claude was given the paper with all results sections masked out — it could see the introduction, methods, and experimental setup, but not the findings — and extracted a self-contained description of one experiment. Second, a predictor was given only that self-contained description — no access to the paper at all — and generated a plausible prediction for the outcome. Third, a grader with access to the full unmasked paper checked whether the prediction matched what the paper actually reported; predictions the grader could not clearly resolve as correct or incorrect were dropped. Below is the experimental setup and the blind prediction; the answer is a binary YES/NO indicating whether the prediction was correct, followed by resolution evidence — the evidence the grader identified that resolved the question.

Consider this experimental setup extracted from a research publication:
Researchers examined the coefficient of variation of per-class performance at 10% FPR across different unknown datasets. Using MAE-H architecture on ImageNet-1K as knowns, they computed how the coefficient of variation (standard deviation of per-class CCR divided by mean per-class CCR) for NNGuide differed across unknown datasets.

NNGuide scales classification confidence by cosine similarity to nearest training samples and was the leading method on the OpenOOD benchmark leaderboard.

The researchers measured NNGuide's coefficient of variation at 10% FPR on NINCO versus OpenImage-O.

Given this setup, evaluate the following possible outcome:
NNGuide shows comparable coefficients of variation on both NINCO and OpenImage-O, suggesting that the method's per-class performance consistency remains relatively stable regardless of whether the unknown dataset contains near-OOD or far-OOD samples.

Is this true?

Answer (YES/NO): NO